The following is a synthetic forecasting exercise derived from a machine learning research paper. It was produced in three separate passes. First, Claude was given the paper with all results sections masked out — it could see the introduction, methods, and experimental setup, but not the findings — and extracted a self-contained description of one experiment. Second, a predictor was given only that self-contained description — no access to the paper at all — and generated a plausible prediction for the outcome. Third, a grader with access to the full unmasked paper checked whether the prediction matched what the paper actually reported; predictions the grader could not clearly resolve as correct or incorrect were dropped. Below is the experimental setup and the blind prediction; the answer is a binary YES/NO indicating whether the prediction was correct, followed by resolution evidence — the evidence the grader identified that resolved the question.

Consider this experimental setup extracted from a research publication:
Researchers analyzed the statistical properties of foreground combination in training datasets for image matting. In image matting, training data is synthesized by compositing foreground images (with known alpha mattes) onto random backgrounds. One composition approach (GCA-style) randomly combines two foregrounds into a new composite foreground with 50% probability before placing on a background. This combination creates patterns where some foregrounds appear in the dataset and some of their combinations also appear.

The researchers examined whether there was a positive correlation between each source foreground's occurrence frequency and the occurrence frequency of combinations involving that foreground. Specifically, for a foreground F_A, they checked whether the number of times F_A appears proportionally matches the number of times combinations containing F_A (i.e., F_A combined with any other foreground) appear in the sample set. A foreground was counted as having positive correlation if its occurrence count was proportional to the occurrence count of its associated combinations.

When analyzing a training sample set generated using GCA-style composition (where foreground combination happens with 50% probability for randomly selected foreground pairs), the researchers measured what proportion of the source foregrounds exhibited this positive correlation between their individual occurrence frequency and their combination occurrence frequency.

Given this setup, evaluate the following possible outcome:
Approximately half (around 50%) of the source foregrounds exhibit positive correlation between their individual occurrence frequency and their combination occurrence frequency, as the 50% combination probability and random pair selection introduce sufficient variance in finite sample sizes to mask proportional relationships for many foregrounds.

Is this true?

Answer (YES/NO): YES